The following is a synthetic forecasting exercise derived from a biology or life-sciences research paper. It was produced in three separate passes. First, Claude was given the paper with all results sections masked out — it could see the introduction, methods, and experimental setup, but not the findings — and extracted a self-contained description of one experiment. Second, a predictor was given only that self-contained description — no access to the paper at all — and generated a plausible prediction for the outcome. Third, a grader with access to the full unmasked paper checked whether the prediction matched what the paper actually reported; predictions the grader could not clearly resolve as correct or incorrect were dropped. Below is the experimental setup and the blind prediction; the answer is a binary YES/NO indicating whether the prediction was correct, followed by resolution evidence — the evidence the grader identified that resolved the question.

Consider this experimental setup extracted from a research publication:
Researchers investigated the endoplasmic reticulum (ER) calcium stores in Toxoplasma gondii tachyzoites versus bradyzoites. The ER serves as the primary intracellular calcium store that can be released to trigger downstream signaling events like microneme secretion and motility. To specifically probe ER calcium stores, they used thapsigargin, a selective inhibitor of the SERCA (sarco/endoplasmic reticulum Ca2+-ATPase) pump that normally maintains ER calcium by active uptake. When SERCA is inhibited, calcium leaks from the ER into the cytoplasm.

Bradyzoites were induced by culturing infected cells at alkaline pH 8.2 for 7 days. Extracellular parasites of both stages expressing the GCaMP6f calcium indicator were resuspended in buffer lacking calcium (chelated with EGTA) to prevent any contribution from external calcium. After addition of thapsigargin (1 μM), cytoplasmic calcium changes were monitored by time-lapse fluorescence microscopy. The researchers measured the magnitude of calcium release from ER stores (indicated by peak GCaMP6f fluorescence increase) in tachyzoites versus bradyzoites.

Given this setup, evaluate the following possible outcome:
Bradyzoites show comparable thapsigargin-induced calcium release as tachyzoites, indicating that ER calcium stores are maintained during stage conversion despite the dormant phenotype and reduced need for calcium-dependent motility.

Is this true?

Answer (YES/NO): NO